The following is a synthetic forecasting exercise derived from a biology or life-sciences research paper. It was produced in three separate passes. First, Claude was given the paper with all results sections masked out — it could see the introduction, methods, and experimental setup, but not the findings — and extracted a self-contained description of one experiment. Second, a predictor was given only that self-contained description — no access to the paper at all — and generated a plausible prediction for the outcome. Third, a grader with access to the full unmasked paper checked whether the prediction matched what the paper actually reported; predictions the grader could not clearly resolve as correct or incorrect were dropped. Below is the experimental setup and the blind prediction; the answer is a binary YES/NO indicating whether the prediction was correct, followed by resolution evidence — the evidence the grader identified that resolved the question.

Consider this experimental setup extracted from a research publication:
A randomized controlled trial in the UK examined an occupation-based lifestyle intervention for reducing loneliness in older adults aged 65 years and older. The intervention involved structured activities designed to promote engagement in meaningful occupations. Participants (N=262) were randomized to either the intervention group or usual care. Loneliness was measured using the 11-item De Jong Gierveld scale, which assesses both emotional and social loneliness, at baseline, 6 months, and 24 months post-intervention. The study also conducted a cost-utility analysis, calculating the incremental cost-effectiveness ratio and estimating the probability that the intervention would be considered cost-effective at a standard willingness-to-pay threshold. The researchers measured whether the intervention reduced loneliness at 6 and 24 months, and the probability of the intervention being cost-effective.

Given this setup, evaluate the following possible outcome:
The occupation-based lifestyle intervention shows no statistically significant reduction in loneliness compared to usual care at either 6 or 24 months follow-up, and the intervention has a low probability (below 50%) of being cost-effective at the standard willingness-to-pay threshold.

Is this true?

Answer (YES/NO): NO